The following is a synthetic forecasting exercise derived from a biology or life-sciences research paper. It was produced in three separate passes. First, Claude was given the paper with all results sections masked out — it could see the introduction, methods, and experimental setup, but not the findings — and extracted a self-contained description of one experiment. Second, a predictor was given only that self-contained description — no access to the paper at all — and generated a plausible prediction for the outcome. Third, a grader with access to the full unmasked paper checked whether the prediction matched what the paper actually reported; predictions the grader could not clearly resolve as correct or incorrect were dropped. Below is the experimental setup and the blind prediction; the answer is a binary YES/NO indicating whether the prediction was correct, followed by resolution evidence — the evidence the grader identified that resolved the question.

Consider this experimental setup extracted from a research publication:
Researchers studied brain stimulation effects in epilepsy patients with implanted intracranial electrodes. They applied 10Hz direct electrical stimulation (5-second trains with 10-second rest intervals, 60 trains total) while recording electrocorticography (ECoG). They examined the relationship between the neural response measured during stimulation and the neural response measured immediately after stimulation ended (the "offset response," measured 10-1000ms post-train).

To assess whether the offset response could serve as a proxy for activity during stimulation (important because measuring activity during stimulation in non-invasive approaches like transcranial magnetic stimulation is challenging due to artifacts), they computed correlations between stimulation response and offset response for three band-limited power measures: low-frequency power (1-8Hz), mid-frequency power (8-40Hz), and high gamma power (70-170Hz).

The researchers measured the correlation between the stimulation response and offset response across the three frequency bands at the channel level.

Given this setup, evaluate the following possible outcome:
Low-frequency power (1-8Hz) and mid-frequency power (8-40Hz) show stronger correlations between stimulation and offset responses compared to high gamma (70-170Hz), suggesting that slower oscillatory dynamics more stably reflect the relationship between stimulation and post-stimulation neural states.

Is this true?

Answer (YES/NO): YES